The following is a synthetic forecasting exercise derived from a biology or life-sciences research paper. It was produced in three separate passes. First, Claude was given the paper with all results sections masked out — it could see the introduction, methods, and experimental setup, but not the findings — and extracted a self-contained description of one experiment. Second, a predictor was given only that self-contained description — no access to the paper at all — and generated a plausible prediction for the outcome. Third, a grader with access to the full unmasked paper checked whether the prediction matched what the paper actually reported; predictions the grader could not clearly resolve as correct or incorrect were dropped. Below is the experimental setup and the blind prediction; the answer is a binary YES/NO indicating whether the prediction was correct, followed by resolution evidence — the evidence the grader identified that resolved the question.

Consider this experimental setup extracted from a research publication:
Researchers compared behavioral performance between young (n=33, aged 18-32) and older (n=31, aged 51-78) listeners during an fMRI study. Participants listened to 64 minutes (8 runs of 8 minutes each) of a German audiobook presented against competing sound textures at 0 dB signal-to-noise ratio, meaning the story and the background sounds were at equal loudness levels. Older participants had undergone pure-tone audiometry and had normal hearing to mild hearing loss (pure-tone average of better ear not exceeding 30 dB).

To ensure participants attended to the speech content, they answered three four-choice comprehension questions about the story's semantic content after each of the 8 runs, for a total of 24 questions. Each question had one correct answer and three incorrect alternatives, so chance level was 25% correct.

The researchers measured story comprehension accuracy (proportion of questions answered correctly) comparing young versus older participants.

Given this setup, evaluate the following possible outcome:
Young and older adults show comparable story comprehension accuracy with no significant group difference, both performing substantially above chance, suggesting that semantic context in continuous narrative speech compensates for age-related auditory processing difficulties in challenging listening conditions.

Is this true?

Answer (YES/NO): NO